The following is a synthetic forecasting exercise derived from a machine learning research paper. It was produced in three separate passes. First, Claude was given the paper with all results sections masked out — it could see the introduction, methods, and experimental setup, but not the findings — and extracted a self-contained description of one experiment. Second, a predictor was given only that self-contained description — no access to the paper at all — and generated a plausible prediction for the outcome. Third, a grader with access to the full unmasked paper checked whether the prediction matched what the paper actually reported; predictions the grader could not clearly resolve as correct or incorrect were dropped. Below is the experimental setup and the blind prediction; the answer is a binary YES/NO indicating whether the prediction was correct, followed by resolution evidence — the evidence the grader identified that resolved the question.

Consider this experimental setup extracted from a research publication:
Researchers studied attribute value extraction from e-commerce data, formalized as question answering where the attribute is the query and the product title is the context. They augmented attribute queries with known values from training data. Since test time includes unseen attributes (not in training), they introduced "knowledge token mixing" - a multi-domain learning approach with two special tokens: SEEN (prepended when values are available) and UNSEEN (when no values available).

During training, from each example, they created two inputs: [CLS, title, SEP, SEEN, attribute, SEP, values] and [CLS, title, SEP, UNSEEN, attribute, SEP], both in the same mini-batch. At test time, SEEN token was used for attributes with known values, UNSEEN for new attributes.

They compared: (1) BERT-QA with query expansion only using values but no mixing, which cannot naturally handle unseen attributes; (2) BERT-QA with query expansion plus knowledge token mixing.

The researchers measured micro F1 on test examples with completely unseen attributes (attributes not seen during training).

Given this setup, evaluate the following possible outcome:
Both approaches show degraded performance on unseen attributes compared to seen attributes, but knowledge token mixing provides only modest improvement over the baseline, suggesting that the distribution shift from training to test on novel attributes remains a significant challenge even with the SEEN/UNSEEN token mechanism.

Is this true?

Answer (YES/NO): NO